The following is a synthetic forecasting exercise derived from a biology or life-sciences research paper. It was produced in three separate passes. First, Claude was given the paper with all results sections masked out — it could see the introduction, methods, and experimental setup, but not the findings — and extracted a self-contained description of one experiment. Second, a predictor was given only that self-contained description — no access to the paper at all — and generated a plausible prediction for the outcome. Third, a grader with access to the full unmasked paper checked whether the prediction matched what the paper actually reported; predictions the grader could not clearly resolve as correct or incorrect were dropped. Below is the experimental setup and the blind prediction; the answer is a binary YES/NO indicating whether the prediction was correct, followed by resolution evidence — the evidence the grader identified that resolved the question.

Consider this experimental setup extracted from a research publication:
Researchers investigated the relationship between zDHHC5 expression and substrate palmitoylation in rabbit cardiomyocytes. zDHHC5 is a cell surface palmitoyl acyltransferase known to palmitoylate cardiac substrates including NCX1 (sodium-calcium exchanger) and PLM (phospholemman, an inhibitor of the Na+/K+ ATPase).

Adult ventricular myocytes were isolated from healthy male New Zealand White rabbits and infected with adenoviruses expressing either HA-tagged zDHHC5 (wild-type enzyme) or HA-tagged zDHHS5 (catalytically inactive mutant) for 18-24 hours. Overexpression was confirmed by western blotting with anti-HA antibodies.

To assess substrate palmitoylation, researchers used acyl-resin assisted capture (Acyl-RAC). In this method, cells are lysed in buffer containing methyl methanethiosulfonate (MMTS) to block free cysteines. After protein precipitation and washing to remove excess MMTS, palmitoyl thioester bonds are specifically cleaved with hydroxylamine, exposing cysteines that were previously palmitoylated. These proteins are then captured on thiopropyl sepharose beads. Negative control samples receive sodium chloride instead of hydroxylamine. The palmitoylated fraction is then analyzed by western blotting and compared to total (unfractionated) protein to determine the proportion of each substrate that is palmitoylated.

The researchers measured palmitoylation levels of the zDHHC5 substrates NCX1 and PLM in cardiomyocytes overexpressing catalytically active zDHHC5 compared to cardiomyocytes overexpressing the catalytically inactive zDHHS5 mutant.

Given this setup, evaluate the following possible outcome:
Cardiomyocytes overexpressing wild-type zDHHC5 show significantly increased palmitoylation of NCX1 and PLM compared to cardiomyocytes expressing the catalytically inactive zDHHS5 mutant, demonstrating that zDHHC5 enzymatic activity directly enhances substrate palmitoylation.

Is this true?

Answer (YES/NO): NO